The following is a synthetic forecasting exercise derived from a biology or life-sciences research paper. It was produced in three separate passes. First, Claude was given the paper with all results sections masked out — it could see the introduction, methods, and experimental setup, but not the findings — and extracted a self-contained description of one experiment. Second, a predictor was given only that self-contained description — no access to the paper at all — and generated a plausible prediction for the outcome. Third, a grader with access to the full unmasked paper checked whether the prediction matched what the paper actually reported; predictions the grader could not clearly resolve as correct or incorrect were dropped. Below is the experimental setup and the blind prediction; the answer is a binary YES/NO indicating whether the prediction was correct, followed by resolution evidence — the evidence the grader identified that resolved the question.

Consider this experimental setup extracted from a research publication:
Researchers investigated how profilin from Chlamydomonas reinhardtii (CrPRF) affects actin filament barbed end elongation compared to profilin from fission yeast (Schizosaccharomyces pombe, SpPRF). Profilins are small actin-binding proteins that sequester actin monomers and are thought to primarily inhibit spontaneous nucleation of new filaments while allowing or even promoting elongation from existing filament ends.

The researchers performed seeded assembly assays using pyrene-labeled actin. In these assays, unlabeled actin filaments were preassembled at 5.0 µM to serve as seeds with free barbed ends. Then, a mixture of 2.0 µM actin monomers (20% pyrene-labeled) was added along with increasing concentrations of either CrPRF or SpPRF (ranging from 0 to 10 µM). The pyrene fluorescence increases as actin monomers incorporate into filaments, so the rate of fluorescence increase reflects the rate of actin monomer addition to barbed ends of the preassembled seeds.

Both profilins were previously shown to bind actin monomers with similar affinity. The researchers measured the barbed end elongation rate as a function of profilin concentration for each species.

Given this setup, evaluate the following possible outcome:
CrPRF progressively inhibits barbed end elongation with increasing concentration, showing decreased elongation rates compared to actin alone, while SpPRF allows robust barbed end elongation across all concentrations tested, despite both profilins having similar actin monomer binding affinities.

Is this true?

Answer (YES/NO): YES